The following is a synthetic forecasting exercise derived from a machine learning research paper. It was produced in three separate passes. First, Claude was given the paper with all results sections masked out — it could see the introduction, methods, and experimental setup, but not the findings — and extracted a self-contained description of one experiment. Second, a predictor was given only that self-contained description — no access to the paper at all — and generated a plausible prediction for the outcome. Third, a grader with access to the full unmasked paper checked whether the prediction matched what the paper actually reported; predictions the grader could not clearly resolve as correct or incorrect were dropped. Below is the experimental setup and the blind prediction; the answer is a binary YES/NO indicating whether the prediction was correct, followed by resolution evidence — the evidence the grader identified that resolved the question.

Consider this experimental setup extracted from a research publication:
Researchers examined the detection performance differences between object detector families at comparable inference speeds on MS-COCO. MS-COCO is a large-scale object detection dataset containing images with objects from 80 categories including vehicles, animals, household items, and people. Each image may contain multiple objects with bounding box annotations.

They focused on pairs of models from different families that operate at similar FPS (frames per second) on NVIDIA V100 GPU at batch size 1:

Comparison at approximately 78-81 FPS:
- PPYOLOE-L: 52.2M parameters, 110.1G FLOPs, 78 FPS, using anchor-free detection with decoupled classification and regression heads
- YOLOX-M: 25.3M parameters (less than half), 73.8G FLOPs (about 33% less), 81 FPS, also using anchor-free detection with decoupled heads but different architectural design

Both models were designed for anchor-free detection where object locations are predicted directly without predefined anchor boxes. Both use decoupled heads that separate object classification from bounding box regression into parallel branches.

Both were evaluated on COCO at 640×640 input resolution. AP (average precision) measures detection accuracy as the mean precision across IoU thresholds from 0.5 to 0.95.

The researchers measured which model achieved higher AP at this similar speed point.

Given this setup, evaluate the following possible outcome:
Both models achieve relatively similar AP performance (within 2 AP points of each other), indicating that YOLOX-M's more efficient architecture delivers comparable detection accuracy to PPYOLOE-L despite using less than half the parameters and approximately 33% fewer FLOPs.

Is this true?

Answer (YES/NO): NO